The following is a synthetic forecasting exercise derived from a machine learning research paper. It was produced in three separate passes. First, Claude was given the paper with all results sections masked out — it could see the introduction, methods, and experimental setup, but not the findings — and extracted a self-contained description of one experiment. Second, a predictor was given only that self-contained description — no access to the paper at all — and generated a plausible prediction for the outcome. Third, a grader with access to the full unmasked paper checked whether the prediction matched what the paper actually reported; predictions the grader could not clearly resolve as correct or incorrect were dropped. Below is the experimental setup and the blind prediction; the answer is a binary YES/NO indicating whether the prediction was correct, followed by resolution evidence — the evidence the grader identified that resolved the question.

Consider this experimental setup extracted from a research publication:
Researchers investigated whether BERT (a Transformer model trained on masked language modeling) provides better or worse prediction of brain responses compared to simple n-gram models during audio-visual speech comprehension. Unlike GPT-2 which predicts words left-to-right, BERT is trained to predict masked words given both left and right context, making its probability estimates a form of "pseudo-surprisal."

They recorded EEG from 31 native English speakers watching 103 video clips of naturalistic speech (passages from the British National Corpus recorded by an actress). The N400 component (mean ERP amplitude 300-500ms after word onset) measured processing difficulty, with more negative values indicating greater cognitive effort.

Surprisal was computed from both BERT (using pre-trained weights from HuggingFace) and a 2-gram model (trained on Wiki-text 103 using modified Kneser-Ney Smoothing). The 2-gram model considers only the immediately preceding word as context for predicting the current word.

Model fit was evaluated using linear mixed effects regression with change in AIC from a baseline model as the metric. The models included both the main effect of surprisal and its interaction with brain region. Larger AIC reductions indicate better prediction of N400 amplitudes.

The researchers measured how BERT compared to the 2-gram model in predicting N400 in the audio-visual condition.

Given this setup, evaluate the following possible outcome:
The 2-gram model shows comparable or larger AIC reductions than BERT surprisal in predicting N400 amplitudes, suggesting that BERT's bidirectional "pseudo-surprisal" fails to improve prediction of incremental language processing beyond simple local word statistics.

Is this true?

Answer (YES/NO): YES